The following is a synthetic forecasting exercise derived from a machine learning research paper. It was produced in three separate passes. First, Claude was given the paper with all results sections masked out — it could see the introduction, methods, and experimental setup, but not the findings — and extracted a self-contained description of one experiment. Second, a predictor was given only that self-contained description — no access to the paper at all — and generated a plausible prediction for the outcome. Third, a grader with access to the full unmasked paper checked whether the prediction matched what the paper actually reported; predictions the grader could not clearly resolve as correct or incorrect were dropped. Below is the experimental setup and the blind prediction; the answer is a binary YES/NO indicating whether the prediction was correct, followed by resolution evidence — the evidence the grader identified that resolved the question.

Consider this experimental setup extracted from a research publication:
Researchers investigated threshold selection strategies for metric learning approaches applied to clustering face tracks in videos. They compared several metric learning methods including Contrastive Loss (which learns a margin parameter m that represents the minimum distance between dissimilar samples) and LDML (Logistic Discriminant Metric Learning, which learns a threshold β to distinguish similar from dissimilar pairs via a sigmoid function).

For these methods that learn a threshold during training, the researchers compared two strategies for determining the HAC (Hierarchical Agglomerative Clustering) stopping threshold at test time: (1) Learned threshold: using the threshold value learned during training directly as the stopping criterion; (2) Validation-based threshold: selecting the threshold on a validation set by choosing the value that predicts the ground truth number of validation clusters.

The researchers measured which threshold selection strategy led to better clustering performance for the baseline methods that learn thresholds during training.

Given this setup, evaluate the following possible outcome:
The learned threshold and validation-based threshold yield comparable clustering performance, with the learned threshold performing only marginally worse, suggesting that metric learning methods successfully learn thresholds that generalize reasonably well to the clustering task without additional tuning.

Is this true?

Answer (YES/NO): NO